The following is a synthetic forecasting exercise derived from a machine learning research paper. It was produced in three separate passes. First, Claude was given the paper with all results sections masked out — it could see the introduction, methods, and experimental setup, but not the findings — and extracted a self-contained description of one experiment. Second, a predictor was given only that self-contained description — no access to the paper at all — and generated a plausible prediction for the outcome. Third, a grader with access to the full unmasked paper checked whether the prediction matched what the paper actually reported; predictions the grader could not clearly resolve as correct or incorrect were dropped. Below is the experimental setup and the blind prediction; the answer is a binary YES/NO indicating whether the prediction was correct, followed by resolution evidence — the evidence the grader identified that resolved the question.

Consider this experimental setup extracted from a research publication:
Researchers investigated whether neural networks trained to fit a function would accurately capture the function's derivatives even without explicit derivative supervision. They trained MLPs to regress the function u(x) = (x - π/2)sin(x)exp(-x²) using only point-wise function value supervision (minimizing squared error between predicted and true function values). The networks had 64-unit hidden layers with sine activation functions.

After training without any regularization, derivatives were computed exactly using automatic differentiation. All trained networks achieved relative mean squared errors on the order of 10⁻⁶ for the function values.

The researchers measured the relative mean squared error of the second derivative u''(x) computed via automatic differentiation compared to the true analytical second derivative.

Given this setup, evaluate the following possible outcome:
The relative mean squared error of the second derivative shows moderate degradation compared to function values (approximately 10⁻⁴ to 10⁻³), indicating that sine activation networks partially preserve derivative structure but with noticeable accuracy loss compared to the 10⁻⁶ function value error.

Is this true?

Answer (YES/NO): NO